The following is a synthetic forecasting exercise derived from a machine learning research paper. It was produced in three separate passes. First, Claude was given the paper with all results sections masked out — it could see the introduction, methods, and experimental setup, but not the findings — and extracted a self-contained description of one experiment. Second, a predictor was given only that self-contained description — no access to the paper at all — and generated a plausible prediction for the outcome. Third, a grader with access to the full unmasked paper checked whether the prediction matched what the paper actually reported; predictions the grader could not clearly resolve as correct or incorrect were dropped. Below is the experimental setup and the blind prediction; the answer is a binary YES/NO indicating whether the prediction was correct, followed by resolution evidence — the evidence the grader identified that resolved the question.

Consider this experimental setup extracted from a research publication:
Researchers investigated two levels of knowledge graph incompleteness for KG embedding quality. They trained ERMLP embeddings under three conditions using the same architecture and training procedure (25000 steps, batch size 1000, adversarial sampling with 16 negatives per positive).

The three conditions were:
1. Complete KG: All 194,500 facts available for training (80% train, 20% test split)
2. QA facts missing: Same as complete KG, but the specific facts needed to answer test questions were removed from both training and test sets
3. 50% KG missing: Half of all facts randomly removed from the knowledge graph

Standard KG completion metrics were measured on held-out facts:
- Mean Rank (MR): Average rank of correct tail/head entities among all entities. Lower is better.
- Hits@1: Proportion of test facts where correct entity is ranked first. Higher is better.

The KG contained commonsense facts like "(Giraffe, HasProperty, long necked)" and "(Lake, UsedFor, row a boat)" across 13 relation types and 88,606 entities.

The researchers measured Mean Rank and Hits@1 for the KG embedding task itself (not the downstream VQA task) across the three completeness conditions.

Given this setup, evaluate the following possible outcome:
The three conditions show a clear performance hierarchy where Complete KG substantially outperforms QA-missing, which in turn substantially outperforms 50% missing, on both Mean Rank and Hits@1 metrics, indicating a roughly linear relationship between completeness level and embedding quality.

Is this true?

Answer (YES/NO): NO